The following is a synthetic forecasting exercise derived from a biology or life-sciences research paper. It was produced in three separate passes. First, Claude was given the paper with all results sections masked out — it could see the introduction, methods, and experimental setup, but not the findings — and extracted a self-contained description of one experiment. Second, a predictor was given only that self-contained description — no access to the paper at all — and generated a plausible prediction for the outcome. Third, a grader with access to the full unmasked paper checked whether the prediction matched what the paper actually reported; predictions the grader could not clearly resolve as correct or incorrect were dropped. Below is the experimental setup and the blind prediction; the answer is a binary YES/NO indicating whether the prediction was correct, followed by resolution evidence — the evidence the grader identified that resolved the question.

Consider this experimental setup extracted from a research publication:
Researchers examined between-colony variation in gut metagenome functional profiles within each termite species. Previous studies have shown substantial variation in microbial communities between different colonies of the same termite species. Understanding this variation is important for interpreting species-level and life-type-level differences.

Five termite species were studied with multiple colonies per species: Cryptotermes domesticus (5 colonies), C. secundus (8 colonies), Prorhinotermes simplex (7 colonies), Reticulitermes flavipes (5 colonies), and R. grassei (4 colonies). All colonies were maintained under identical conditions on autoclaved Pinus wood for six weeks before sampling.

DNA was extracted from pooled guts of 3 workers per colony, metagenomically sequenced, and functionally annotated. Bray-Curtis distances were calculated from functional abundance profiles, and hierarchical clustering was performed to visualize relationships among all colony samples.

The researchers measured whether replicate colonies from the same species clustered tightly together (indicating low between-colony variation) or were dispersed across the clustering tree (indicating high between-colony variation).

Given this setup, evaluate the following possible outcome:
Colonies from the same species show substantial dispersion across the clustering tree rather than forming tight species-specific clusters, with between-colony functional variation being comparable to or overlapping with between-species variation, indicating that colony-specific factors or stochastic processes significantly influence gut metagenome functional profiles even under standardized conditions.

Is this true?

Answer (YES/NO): NO